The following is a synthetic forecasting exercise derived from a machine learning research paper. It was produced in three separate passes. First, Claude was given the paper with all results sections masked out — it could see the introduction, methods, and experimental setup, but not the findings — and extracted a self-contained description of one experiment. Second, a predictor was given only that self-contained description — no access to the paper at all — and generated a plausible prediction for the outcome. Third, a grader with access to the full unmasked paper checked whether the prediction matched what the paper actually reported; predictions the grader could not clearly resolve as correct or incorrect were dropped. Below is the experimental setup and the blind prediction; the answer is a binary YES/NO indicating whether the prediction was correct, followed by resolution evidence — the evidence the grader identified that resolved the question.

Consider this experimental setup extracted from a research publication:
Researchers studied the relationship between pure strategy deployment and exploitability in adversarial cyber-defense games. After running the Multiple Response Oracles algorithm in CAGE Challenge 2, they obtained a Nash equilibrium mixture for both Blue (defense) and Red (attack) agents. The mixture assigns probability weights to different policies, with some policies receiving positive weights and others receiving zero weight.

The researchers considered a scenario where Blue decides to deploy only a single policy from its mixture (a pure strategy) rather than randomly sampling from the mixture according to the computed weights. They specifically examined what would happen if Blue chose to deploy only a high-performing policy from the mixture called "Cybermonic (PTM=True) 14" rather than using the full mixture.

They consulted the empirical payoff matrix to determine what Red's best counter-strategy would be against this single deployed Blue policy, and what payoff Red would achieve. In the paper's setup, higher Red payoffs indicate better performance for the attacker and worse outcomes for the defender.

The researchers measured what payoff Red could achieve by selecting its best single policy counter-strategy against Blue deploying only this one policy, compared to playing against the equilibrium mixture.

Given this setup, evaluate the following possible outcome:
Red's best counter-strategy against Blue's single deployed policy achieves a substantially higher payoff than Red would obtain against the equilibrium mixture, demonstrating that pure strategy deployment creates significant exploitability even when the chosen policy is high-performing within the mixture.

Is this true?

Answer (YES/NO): YES